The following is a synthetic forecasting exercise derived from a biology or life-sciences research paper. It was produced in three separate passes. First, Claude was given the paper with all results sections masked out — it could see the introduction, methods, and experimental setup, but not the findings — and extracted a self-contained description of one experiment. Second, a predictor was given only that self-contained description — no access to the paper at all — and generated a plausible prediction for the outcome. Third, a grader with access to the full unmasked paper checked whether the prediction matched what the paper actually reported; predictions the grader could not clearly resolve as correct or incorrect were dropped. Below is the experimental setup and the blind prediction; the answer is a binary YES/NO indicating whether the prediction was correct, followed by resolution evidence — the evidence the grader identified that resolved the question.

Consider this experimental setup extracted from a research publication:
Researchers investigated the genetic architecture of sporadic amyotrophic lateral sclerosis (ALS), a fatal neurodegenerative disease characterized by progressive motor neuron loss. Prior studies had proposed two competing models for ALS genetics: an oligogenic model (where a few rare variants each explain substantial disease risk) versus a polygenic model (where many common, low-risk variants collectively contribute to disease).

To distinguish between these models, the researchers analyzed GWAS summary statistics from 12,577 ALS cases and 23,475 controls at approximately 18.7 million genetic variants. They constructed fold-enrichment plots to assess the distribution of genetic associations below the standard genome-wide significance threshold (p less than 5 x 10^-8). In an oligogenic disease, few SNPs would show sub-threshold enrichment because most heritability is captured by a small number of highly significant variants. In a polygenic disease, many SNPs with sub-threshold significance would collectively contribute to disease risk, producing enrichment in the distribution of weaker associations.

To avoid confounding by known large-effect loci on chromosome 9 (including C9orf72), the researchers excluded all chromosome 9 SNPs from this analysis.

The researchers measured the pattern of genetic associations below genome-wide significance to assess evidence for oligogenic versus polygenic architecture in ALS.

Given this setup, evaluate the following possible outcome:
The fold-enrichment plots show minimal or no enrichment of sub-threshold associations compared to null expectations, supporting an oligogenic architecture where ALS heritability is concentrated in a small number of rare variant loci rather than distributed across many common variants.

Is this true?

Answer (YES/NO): NO